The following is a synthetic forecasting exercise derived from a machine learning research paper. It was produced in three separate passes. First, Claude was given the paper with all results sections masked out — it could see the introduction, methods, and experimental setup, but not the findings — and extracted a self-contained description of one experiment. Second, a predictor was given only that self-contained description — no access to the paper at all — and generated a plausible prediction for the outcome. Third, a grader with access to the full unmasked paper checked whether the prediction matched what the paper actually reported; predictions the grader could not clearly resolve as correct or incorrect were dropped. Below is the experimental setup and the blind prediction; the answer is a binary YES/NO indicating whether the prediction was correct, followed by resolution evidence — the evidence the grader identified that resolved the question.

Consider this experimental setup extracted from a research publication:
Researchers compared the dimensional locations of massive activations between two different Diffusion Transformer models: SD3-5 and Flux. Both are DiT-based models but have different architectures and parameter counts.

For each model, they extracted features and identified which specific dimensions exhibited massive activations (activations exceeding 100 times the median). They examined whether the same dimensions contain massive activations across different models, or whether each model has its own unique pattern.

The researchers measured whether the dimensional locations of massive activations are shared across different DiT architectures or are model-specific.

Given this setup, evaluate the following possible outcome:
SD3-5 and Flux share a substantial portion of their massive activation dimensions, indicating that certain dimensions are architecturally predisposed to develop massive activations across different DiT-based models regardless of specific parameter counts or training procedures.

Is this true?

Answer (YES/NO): NO